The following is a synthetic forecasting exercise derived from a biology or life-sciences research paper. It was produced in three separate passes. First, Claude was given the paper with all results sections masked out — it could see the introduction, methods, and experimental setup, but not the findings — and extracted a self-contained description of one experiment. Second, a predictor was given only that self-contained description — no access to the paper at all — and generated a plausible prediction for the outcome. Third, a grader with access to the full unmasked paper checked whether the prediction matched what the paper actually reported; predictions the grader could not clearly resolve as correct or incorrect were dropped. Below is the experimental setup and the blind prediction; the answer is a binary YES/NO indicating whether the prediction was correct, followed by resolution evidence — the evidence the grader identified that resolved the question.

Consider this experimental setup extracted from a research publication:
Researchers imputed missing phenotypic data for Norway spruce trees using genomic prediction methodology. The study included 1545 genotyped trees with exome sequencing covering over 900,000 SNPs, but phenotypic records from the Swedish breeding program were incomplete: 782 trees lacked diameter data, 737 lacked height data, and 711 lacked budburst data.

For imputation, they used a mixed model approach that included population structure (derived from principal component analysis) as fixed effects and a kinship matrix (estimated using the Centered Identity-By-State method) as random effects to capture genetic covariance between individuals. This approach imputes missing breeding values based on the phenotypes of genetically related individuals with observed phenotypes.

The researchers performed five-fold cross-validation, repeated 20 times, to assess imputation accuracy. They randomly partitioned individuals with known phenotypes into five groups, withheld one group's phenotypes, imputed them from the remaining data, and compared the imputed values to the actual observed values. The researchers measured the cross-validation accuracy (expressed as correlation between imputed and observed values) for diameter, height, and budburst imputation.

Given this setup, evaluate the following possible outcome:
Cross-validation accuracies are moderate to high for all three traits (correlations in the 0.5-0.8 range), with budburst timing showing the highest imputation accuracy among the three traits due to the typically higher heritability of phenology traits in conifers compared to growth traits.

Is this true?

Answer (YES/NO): NO